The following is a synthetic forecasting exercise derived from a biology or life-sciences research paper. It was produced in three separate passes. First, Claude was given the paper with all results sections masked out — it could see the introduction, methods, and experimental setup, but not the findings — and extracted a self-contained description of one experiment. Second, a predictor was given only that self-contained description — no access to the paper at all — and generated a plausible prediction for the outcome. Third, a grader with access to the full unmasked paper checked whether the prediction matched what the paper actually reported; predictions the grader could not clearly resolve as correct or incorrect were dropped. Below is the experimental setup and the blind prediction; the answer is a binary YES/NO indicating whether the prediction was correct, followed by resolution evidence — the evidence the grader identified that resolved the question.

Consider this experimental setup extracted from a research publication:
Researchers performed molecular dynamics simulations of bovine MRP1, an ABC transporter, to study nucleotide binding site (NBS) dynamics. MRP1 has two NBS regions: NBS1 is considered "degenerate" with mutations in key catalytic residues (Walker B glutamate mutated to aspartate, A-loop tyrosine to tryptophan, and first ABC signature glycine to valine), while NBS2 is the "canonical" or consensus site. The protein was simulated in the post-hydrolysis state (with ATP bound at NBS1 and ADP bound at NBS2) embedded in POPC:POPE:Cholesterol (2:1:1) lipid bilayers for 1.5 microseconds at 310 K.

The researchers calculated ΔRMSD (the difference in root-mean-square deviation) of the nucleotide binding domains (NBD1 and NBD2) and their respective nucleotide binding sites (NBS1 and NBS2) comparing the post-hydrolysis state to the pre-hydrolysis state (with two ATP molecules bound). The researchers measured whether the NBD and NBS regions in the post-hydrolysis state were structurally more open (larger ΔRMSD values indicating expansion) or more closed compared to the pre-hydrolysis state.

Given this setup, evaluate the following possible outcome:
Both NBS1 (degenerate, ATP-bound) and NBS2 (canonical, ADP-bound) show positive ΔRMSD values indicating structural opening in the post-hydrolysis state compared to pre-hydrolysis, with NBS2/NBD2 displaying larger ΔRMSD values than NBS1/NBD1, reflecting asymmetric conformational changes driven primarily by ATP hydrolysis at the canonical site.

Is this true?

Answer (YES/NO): NO